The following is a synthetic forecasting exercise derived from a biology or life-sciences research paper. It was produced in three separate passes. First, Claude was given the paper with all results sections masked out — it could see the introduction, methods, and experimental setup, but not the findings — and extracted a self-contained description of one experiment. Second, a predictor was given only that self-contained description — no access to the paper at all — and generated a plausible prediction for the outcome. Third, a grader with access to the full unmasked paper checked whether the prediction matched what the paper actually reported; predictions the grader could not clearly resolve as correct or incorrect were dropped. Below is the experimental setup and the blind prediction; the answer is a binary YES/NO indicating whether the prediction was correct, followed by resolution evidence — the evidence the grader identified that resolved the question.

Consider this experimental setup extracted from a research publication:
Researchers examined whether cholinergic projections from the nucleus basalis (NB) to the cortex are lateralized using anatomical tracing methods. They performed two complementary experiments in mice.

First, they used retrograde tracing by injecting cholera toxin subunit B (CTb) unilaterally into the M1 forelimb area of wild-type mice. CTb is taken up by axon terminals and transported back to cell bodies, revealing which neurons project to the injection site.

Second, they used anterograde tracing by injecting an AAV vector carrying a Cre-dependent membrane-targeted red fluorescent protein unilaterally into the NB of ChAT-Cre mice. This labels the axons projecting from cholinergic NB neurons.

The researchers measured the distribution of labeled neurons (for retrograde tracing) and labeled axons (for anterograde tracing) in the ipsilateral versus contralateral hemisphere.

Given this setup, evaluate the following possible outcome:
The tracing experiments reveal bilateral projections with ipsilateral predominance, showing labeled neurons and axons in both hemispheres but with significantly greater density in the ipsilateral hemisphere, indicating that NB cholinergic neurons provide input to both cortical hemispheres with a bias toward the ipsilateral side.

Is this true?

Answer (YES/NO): NO